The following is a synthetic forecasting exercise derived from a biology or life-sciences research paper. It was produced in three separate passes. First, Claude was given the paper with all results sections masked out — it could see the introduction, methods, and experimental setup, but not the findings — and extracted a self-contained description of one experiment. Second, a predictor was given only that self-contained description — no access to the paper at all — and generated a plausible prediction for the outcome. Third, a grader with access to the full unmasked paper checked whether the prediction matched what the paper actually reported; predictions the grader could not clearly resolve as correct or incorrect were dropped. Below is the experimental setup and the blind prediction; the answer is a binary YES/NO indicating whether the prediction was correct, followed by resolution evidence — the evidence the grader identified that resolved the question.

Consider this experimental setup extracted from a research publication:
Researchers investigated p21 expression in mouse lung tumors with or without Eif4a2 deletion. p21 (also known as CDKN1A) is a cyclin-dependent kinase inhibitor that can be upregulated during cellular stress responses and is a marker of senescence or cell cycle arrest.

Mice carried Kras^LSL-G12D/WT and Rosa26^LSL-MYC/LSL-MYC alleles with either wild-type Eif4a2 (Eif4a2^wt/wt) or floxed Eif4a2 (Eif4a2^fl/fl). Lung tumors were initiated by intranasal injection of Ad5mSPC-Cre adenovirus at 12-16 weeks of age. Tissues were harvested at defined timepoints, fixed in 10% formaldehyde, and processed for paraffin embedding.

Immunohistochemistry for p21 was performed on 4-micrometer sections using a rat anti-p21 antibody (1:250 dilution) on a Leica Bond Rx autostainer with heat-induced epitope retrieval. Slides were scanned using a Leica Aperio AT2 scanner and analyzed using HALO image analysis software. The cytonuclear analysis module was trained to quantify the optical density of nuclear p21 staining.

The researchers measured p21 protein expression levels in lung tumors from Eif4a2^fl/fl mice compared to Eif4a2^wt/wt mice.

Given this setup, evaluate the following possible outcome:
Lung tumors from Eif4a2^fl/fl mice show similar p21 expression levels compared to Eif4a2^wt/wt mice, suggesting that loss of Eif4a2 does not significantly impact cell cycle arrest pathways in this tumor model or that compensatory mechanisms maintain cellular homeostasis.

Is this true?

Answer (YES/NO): NO